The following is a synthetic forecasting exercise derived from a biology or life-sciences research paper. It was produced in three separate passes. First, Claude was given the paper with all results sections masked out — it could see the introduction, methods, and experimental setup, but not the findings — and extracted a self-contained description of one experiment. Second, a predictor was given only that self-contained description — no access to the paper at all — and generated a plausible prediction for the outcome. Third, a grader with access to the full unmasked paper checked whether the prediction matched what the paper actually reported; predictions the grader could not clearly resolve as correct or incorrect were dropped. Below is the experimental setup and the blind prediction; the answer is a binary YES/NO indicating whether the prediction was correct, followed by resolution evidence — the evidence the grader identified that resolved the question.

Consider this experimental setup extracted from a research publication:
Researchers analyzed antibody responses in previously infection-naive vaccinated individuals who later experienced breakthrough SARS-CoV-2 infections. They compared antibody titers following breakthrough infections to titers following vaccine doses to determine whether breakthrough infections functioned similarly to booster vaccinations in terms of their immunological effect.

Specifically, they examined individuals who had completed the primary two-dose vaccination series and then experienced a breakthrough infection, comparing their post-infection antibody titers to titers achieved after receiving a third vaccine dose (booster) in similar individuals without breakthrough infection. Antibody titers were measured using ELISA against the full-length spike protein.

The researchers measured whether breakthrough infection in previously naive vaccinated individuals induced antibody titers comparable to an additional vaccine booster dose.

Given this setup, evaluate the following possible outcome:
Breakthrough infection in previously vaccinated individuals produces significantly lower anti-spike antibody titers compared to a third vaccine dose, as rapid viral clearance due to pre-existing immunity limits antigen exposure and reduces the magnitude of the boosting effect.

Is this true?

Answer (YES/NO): NO